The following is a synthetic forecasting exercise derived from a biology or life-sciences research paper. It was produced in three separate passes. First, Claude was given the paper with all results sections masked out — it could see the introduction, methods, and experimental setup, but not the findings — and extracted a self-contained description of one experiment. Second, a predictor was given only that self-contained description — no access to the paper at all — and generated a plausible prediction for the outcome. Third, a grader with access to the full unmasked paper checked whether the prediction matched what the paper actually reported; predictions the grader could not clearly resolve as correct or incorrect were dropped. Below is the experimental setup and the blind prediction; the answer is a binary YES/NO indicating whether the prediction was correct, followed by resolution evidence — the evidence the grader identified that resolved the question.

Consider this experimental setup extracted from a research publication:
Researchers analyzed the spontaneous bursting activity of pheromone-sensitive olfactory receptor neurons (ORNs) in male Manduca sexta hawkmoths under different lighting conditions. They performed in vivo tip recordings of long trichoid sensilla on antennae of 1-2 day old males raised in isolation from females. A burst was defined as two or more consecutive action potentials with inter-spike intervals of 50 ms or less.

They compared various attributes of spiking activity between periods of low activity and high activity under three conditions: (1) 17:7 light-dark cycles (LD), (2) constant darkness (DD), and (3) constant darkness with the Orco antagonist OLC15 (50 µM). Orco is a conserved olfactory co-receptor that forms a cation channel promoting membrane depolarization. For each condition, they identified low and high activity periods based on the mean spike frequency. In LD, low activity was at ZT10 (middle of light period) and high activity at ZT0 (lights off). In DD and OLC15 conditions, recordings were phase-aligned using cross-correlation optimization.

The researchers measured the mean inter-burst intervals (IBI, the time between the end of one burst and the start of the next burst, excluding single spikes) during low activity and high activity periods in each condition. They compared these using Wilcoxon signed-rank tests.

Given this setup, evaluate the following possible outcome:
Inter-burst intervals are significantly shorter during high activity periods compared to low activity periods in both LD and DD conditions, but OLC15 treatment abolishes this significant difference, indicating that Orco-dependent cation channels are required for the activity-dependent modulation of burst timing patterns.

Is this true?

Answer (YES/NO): NO